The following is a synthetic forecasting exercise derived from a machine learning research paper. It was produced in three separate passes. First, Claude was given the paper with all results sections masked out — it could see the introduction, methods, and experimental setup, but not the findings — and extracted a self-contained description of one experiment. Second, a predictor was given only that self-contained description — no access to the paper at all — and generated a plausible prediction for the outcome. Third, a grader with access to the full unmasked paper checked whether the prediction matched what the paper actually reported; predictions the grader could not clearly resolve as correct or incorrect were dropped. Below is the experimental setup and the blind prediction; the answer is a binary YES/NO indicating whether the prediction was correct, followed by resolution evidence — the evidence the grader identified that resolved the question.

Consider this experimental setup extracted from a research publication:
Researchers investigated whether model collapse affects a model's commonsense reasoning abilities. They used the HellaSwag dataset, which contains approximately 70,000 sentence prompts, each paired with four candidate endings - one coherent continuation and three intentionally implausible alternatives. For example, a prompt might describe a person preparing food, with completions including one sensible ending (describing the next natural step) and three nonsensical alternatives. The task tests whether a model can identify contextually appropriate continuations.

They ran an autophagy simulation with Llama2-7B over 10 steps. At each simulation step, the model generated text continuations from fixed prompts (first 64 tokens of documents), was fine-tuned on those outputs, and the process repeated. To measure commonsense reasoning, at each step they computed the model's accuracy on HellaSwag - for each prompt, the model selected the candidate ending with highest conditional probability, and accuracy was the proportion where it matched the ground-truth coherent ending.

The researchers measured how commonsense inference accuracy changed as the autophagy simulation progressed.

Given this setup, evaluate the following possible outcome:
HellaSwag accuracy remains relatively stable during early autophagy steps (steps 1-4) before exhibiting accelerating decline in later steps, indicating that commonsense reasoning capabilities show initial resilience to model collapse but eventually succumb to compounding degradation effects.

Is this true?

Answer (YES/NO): NO